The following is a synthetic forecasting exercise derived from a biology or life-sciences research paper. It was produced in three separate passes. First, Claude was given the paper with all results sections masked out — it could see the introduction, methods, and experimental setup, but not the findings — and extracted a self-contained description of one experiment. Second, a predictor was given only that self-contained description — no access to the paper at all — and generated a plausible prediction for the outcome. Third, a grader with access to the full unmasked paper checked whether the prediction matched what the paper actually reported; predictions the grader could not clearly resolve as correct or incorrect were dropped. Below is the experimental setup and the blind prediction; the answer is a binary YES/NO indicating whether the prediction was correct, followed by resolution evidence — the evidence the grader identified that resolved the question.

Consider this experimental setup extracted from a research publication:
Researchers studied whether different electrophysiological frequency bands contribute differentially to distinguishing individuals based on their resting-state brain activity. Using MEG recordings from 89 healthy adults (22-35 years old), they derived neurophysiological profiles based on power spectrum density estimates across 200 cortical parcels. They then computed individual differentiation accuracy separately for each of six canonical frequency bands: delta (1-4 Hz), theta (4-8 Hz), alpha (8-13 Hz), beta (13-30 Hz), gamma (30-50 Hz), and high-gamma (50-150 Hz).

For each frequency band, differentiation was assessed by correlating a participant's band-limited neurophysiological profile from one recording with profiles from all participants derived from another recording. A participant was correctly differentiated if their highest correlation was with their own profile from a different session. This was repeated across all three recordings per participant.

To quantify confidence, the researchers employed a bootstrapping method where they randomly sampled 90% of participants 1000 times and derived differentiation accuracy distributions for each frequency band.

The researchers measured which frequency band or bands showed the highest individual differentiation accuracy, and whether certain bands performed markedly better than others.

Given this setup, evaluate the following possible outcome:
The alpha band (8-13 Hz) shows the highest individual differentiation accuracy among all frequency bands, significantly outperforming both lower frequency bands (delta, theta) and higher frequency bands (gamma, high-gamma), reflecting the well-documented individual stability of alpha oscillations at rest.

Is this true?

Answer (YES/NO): NO